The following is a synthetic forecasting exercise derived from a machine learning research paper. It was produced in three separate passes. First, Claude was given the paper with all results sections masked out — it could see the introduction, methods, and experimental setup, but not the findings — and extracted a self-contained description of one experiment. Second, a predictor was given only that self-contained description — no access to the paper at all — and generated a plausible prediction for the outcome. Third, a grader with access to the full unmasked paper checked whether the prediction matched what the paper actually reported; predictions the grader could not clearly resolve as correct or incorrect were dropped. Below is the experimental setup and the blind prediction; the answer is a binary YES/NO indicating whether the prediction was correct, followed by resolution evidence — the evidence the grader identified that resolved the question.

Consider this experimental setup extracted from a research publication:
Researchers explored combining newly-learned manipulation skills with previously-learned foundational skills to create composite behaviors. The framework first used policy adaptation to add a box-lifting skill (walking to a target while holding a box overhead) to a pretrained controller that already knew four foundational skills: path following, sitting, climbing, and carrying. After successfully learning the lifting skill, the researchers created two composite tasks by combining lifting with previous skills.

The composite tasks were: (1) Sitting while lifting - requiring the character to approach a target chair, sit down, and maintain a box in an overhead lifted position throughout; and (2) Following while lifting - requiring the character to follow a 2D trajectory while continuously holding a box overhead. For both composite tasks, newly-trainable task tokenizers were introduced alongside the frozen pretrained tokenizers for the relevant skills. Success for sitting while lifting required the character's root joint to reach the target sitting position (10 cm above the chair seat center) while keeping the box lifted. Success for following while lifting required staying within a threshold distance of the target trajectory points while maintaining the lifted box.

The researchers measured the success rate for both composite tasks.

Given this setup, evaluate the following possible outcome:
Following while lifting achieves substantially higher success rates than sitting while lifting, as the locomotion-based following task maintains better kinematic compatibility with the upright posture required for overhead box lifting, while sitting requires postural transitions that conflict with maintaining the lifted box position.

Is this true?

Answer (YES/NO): YES